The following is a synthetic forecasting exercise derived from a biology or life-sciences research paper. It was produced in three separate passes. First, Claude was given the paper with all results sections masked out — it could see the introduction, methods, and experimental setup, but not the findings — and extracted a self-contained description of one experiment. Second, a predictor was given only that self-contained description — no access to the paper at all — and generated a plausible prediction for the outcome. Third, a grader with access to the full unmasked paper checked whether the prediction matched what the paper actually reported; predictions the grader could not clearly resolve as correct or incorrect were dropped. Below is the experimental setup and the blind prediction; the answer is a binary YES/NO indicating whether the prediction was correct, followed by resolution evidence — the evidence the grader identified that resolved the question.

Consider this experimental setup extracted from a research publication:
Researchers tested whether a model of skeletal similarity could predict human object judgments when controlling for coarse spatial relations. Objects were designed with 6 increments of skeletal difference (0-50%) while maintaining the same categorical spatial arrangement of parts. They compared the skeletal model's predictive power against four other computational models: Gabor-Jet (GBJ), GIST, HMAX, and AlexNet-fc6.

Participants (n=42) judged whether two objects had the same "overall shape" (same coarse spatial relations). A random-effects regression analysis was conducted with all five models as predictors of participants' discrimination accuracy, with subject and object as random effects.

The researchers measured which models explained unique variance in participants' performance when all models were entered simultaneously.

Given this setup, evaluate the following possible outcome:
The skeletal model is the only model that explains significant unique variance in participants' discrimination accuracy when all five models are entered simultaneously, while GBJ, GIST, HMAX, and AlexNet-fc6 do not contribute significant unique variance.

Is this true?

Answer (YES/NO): NO